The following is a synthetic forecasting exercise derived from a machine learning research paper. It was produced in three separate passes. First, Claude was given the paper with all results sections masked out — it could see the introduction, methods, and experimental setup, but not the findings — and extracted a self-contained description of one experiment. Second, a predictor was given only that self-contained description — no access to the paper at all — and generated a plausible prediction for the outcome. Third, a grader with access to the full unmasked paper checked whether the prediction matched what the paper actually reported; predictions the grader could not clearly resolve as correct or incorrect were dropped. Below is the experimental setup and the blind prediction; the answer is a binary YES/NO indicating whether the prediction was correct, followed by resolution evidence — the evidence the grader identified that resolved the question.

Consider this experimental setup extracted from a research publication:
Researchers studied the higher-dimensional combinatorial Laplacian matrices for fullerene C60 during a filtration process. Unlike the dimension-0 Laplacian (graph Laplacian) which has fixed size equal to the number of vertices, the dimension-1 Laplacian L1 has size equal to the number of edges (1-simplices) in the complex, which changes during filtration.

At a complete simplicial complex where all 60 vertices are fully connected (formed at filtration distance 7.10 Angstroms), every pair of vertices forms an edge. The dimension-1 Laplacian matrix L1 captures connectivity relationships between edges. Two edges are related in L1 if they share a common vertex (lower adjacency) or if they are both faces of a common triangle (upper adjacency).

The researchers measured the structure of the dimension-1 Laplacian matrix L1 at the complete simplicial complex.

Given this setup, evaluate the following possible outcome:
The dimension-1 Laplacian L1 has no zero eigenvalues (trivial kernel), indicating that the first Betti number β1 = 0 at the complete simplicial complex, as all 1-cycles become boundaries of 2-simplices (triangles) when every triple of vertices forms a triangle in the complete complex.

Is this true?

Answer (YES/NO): YES